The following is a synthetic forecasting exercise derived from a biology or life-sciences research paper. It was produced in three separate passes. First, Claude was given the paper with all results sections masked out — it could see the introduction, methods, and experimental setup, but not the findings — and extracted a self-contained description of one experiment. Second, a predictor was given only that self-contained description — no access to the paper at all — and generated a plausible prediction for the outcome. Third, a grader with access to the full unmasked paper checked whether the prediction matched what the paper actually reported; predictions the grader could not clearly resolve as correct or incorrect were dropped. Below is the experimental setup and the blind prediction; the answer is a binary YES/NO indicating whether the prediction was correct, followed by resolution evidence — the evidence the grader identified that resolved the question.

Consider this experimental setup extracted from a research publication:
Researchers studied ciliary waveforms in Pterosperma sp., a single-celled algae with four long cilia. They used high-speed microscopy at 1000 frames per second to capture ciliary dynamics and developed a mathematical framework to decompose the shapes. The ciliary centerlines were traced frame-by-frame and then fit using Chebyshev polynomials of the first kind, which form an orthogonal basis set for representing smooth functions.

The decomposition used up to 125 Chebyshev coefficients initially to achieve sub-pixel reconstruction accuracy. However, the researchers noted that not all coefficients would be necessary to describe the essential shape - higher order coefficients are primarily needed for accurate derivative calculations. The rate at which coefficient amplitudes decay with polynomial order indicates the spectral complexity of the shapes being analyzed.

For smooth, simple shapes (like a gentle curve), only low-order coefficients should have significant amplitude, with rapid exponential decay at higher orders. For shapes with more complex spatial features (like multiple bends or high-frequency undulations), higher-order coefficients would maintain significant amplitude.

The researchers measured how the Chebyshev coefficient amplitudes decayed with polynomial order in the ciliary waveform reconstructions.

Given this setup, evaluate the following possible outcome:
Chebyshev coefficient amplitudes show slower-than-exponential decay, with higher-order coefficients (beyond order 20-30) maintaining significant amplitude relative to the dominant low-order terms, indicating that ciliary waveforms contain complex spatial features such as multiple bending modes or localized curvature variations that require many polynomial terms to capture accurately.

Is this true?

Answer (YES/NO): NO